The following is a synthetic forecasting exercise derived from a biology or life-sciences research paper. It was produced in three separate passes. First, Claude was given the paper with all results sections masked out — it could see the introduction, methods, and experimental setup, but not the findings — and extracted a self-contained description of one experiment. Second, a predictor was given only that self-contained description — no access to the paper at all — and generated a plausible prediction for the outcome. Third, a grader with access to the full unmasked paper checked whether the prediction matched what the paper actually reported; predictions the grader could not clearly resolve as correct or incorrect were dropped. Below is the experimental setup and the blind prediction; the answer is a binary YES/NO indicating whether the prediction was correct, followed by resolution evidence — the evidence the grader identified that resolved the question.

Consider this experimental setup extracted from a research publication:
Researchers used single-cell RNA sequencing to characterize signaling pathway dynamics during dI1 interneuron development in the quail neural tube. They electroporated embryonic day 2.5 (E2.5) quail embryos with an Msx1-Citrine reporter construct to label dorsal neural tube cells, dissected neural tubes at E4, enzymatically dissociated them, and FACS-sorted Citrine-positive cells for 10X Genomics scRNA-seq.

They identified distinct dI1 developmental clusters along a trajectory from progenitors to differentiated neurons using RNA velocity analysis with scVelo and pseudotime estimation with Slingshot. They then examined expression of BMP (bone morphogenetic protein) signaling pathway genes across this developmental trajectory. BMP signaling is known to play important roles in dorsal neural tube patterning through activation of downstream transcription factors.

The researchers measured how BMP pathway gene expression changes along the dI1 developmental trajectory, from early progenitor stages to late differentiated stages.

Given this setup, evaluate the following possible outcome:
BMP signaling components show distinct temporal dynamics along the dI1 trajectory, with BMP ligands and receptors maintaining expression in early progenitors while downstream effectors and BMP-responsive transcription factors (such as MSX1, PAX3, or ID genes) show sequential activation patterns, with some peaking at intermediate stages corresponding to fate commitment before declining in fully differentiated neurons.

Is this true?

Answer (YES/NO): NO